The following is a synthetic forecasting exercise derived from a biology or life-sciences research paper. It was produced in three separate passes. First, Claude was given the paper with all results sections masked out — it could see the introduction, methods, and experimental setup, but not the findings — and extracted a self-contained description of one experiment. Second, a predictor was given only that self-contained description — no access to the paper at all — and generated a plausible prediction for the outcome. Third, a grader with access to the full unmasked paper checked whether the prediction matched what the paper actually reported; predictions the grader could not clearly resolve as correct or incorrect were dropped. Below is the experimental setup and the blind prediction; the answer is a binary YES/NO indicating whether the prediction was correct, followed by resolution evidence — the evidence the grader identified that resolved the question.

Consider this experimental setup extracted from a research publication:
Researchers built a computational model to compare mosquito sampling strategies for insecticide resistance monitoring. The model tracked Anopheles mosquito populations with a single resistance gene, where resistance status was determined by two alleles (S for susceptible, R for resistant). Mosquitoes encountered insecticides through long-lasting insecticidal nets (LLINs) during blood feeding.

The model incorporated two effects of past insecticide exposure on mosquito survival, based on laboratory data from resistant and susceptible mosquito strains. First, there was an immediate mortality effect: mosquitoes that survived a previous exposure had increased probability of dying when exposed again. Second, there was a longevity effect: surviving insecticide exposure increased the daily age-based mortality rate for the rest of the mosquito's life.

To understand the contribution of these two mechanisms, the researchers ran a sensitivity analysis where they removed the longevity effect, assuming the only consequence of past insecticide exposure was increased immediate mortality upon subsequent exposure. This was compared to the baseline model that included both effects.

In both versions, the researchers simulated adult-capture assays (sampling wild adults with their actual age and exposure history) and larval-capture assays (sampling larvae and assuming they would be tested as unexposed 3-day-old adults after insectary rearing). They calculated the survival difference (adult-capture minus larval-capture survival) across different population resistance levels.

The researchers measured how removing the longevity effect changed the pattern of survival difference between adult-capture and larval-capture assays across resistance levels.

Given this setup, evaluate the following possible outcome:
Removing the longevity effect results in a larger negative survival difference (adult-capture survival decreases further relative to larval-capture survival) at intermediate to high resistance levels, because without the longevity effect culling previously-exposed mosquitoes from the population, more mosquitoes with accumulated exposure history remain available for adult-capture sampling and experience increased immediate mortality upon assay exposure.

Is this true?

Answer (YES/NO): NO